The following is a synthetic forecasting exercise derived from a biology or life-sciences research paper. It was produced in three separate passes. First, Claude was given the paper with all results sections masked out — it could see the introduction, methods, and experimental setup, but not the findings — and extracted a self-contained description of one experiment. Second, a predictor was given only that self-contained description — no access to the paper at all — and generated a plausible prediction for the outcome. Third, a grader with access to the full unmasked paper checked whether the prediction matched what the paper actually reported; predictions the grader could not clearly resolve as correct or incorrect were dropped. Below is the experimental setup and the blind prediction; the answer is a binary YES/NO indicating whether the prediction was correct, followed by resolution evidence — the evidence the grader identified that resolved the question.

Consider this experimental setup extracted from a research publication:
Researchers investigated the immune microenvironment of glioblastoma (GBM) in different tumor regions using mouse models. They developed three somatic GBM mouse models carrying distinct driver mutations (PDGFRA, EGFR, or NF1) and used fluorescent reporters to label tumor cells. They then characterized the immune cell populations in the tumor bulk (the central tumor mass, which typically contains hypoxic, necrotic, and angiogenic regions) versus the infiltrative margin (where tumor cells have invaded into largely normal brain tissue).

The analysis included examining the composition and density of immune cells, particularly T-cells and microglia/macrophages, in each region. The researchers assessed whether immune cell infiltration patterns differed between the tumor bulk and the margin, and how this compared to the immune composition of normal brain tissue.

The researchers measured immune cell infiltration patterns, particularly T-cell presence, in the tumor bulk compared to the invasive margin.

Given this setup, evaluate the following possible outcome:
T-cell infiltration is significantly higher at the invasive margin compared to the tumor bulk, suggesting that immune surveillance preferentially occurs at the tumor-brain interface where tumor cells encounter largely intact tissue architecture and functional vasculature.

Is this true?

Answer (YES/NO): NO